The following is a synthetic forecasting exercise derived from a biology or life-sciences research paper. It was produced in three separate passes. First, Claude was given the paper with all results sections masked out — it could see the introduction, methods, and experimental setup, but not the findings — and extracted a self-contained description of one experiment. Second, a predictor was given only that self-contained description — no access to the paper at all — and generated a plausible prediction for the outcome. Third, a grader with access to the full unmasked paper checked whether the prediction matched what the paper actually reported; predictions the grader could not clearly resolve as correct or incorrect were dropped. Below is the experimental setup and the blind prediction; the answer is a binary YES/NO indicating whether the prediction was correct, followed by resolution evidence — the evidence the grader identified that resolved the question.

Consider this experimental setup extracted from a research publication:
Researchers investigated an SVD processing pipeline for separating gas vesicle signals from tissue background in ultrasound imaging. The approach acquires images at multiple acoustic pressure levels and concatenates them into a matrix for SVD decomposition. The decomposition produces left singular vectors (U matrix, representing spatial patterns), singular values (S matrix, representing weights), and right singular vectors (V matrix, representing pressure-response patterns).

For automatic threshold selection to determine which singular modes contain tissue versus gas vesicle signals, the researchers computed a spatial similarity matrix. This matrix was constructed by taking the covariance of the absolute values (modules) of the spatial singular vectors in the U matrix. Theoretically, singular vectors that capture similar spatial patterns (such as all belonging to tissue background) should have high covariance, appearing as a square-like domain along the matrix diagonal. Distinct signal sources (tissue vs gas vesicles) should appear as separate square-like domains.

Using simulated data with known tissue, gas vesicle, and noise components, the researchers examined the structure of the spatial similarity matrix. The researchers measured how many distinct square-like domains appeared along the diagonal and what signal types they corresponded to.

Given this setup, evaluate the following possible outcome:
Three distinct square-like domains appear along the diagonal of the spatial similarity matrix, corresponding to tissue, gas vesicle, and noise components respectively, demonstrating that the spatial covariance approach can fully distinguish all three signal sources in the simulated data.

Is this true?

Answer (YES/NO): NO